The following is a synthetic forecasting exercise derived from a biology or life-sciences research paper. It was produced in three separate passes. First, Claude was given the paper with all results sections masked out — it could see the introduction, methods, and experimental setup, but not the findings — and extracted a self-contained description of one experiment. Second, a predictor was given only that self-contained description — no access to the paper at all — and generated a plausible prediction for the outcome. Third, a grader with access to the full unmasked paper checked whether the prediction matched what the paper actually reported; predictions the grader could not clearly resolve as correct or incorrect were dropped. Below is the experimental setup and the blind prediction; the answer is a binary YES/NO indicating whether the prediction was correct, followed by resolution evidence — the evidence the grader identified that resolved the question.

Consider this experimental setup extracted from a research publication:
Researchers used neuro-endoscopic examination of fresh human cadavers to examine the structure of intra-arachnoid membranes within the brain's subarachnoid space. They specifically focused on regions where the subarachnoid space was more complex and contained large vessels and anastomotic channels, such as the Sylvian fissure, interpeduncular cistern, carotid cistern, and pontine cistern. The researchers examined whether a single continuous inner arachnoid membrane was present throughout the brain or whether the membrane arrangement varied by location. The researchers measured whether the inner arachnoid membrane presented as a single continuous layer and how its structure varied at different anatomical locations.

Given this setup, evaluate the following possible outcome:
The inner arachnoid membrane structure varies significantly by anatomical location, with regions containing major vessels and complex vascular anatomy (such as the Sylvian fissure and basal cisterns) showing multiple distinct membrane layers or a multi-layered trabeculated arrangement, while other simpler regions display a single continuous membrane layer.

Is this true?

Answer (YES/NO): NO